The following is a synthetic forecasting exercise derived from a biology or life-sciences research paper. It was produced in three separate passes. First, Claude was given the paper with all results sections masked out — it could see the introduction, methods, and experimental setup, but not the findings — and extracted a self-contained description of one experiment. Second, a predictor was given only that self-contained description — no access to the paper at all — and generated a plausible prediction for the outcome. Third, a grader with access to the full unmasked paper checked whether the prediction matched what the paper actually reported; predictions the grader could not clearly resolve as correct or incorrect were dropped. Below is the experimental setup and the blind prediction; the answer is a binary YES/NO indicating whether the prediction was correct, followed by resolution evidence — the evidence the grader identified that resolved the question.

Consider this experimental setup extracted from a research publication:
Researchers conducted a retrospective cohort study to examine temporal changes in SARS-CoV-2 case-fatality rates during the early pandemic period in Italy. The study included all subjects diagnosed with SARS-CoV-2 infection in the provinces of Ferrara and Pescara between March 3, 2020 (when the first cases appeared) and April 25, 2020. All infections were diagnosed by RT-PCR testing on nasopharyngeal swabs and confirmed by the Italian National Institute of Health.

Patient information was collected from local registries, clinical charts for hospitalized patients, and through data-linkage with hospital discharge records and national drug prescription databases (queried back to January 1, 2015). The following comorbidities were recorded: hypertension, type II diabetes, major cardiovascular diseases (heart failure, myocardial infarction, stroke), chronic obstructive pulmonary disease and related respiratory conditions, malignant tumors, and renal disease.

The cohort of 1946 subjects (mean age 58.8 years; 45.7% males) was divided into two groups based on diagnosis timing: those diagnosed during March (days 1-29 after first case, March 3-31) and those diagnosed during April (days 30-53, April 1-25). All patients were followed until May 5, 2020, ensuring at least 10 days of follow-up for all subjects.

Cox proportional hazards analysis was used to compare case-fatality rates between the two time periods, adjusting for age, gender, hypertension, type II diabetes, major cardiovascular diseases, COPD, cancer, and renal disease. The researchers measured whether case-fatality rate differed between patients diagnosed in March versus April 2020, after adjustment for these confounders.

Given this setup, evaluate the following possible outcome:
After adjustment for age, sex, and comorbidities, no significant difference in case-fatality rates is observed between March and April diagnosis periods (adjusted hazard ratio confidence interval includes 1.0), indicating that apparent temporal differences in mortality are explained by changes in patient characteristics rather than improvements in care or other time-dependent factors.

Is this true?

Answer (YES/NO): NO